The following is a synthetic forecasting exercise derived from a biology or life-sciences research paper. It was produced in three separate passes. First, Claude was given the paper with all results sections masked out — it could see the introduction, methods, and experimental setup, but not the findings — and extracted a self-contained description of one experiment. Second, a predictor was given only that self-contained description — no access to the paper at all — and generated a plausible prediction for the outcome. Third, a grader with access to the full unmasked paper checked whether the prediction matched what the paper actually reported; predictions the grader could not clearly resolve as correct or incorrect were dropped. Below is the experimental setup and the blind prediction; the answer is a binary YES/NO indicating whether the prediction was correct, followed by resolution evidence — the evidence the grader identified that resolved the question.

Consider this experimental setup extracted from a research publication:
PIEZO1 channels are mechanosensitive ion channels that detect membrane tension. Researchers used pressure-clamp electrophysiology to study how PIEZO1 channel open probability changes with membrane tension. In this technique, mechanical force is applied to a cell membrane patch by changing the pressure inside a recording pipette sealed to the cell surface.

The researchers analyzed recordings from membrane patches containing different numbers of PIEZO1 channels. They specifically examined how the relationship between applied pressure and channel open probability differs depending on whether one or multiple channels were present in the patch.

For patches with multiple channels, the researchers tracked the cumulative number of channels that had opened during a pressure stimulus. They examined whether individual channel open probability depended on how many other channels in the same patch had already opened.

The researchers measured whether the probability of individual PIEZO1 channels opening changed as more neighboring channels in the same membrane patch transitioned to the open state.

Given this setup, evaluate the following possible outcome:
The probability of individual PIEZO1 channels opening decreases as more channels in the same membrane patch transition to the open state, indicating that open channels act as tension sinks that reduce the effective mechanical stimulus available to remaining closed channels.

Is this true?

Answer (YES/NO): NO